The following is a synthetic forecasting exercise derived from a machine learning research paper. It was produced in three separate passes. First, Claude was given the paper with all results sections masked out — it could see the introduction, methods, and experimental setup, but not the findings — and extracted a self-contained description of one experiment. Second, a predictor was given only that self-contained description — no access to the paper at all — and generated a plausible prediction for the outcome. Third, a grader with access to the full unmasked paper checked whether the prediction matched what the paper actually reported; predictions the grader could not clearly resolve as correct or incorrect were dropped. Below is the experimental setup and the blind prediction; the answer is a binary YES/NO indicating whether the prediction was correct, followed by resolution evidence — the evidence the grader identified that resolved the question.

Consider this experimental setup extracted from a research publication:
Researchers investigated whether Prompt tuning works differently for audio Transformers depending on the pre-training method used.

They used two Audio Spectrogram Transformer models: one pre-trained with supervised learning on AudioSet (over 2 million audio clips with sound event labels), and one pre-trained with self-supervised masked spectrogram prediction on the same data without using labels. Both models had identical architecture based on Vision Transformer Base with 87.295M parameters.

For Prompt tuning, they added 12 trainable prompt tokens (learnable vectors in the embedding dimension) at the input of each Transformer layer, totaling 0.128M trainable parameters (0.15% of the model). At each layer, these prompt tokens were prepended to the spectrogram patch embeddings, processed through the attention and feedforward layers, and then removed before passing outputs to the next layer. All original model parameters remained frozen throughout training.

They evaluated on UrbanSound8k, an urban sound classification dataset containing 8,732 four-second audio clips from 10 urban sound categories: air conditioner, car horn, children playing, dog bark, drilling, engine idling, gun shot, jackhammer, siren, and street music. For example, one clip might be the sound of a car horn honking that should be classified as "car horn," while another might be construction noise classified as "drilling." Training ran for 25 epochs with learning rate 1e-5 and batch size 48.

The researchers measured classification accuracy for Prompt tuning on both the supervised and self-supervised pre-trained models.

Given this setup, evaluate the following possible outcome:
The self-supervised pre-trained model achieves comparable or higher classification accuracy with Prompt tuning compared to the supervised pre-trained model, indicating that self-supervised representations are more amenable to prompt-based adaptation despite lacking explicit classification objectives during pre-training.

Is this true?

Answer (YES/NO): NO